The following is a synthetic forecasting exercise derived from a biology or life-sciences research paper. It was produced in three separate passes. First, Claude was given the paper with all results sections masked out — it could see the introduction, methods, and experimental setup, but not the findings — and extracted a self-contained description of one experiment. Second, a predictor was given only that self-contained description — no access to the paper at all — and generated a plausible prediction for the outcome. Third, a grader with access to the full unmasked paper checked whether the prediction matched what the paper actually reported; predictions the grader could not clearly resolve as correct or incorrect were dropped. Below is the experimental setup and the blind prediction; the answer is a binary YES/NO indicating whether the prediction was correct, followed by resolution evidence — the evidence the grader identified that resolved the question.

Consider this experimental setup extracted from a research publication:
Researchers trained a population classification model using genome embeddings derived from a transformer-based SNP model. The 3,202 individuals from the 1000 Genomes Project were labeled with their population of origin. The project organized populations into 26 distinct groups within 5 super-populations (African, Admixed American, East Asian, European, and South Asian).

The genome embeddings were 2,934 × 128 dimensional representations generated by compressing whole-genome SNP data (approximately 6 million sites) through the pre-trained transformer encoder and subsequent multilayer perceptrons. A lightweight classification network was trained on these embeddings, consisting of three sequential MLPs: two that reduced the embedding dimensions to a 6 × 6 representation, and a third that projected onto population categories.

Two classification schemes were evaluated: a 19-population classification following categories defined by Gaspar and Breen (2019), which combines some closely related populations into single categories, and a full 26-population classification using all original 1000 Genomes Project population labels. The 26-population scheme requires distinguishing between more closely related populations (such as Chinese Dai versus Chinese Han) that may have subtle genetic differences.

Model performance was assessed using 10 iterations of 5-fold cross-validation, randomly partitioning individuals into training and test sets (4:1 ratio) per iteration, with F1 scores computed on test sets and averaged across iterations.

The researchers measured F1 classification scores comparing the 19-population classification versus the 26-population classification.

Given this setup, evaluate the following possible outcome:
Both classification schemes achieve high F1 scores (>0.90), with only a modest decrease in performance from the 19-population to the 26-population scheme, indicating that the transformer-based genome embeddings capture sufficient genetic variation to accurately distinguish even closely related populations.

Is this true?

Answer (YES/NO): NO